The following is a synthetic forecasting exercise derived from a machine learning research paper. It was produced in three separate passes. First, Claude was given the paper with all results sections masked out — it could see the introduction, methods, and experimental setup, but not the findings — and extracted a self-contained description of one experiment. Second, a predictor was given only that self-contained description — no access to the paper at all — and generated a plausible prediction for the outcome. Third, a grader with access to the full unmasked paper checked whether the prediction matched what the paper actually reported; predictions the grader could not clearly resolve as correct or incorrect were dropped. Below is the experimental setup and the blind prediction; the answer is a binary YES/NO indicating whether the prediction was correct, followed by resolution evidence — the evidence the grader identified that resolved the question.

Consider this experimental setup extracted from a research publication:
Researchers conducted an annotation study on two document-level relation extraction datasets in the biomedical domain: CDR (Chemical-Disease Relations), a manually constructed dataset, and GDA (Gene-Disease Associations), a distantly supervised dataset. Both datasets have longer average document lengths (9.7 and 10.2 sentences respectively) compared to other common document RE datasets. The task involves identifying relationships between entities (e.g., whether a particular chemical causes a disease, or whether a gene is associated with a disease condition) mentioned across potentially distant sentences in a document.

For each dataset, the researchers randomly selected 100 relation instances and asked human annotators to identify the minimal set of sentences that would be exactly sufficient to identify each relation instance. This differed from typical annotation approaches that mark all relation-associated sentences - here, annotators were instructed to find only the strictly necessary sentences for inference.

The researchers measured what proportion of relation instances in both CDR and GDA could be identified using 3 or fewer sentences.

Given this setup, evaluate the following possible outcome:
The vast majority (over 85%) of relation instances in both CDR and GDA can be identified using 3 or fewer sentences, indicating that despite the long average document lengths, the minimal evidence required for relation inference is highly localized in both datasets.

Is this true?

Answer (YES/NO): YES